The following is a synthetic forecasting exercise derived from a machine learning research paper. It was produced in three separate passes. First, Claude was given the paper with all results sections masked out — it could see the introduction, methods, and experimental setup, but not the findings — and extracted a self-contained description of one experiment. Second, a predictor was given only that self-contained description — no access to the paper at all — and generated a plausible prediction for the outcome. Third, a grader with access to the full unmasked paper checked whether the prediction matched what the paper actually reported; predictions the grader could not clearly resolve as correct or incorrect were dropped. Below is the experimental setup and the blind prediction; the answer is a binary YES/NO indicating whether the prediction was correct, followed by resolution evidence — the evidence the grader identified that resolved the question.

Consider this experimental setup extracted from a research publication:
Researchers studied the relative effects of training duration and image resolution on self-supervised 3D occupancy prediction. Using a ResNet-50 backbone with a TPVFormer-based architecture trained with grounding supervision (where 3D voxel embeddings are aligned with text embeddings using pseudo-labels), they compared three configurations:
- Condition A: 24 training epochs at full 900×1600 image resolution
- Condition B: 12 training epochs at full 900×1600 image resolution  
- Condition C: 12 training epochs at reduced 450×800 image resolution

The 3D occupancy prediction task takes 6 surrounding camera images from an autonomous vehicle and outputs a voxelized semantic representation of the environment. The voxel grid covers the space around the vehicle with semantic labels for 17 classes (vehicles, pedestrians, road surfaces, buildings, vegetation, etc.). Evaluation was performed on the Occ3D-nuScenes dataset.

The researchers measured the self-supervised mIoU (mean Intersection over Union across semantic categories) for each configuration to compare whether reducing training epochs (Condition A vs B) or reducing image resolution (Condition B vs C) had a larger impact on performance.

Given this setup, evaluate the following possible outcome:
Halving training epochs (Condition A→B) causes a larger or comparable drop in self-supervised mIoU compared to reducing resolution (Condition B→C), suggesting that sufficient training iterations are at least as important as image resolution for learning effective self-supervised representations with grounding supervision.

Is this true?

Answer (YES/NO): YES